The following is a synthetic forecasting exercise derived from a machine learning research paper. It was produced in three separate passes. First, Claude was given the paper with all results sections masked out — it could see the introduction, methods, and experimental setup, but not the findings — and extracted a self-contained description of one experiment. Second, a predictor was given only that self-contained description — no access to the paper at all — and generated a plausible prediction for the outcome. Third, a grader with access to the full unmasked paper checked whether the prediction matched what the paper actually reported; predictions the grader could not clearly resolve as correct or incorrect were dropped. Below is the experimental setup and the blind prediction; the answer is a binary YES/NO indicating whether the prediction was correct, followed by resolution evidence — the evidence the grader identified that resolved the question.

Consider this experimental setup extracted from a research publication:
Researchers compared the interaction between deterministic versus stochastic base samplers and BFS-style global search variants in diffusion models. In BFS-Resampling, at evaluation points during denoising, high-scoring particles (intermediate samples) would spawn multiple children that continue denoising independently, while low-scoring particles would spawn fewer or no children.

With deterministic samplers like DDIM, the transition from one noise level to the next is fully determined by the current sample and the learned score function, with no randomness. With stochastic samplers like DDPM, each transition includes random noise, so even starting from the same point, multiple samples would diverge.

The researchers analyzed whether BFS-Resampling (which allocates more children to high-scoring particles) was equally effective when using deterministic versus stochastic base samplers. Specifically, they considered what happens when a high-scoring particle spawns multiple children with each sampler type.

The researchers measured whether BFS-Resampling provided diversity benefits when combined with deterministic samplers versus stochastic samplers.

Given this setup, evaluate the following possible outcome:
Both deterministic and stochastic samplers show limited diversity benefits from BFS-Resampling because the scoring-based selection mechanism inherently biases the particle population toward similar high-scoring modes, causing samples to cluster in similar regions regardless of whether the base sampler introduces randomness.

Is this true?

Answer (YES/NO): NO